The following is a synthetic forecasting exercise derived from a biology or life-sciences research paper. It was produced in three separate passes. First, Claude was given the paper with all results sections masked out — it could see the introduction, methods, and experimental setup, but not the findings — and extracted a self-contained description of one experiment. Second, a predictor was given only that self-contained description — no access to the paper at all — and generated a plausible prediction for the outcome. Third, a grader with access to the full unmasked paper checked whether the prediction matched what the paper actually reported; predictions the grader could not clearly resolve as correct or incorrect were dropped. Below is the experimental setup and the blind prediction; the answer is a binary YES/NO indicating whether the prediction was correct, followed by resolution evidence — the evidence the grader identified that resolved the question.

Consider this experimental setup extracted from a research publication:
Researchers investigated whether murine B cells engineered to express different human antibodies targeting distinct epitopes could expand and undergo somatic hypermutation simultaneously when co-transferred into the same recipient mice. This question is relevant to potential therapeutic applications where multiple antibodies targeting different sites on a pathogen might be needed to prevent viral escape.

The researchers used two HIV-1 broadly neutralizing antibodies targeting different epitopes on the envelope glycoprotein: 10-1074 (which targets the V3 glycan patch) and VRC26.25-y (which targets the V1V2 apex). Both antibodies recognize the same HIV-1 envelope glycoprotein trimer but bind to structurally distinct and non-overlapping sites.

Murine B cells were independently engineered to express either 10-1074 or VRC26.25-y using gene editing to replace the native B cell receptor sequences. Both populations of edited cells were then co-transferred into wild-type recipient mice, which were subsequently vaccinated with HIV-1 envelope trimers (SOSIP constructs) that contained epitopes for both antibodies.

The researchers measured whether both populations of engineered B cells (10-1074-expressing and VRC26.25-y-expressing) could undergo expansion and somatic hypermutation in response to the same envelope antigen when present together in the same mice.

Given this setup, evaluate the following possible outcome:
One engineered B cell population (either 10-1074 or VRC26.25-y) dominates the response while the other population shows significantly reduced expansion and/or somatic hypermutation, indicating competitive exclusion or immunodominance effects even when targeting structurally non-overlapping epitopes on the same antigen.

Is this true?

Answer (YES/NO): NO